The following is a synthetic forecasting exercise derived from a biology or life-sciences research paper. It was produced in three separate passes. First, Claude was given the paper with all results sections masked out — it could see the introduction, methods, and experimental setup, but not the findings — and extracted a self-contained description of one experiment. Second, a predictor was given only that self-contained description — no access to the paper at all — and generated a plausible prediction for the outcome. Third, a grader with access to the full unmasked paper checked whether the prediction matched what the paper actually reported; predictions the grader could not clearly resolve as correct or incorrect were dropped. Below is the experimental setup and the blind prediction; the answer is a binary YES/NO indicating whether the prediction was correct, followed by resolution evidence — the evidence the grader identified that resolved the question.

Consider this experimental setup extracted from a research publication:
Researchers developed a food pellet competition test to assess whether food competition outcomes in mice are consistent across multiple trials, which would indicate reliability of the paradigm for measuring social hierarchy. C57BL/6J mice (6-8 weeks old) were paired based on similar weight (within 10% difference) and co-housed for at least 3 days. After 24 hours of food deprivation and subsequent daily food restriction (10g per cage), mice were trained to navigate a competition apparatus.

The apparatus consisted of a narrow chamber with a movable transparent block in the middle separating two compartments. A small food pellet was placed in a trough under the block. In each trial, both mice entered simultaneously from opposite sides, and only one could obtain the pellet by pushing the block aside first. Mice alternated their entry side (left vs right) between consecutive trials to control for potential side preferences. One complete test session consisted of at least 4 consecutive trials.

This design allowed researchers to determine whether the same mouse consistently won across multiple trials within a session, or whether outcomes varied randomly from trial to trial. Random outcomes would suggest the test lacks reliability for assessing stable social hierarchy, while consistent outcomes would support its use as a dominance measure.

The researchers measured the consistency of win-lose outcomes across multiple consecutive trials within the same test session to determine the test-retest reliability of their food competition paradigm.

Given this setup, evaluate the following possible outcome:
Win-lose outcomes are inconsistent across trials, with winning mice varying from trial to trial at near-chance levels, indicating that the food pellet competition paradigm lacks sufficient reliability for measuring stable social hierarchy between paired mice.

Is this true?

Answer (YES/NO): NO